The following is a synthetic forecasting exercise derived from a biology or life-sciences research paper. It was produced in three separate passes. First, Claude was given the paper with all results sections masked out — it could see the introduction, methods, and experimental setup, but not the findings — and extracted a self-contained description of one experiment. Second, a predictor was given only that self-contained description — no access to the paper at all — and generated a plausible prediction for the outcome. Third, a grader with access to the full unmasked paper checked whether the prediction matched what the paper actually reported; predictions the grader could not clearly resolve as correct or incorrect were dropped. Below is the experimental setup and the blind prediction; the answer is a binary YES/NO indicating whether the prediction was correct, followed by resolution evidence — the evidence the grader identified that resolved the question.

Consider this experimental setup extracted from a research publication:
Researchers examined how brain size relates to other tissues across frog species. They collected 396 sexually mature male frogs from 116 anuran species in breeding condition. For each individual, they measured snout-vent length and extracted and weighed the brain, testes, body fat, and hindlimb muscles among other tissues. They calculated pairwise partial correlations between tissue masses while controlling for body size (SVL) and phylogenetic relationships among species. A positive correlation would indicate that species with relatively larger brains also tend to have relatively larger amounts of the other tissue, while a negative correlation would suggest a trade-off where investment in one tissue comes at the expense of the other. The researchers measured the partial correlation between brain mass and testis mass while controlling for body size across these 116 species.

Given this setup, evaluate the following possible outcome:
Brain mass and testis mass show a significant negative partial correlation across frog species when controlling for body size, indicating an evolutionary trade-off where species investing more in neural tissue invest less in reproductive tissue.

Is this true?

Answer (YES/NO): NO